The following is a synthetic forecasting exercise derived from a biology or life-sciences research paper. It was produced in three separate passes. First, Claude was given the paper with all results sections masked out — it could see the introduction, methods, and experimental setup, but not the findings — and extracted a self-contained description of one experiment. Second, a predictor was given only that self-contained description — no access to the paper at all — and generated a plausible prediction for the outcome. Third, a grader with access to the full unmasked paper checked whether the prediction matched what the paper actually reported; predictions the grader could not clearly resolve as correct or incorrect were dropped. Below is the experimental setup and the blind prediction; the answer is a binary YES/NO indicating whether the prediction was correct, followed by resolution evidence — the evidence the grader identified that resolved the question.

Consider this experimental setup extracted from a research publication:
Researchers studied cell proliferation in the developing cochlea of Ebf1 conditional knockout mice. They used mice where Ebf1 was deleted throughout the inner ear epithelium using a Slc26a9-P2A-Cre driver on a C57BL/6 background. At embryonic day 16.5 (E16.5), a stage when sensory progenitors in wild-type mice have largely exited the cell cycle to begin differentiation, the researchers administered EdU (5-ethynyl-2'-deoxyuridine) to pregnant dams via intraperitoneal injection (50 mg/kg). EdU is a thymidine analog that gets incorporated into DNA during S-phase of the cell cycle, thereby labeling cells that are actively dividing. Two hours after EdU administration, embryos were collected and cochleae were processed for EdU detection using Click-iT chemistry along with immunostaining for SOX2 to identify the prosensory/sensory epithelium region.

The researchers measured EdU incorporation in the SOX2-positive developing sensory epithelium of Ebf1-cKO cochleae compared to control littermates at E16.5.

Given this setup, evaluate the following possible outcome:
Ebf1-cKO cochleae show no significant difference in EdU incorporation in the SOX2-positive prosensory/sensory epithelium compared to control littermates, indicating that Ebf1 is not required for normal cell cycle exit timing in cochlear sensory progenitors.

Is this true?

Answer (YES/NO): NO